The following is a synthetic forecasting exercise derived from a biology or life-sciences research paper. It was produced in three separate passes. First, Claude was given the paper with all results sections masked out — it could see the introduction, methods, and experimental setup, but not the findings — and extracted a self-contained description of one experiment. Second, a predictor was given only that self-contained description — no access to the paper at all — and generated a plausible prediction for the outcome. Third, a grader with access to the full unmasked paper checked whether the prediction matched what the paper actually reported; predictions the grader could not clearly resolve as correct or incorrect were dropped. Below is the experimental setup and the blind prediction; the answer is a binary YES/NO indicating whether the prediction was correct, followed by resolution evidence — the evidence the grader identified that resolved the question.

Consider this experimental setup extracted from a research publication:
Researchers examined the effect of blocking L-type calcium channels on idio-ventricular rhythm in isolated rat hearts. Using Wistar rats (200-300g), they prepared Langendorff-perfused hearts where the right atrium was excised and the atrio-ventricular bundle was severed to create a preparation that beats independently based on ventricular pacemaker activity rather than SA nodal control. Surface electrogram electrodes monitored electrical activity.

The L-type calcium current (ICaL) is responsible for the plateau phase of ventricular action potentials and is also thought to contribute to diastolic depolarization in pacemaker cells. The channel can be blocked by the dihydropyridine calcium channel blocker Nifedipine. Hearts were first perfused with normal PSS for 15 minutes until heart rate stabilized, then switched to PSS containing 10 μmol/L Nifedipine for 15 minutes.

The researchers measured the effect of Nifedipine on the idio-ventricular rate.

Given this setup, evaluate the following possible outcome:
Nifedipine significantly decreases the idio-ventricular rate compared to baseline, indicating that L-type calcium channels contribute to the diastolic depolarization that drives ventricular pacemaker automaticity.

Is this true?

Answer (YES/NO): NO